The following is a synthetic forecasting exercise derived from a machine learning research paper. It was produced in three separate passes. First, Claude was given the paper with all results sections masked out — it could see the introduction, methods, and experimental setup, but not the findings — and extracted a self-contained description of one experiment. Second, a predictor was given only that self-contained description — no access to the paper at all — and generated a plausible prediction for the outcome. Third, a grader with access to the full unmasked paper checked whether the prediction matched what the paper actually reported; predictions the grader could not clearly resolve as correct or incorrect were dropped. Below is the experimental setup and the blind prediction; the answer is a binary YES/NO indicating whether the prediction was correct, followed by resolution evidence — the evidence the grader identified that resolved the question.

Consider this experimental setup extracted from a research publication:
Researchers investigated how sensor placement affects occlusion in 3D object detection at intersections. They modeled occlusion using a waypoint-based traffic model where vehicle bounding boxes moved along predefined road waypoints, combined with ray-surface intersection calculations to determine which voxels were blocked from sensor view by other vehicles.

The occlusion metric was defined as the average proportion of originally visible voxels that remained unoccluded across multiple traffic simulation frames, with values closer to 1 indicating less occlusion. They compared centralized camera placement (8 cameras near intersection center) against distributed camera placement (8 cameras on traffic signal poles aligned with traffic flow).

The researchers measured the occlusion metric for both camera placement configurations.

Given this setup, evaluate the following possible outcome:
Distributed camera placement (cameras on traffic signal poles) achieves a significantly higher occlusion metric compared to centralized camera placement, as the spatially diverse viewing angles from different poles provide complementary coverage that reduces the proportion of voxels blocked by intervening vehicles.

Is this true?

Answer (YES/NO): YES